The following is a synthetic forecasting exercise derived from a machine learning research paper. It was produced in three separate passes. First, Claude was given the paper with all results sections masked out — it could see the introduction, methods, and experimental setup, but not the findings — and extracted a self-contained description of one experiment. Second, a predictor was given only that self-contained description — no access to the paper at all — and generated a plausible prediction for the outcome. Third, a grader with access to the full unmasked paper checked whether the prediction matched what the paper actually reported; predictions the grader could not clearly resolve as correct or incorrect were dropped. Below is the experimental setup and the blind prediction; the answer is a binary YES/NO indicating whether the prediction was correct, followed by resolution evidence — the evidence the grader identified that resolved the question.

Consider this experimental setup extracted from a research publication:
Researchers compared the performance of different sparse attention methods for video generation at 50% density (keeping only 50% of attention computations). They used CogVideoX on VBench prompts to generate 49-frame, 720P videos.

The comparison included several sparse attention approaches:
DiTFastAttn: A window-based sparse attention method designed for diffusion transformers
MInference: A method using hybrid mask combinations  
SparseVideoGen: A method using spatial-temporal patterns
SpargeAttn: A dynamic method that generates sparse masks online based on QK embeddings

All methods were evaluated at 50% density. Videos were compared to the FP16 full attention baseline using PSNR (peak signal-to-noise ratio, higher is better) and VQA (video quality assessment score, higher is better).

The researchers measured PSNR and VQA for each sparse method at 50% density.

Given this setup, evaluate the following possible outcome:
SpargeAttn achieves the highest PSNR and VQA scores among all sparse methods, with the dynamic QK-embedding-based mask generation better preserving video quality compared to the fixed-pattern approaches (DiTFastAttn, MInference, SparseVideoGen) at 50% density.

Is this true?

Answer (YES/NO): NO